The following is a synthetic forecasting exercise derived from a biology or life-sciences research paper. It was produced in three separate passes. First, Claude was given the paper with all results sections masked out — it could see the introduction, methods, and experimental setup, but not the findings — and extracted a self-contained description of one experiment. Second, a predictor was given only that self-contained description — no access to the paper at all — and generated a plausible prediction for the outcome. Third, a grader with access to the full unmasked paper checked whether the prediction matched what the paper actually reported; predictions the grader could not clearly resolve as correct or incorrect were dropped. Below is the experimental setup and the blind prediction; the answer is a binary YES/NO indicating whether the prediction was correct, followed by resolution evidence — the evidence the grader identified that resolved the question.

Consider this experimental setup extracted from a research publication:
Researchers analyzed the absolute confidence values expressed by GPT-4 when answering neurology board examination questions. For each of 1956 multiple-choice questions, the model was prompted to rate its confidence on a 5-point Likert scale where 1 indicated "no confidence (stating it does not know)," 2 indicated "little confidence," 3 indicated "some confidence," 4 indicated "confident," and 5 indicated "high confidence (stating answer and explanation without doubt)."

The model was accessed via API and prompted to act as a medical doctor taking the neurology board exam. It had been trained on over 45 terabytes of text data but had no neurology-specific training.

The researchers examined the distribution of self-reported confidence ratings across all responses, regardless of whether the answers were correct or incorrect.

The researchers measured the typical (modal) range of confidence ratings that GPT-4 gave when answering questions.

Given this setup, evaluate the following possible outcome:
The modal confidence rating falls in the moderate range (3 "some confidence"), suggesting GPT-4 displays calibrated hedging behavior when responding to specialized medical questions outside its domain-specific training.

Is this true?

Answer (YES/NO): NO